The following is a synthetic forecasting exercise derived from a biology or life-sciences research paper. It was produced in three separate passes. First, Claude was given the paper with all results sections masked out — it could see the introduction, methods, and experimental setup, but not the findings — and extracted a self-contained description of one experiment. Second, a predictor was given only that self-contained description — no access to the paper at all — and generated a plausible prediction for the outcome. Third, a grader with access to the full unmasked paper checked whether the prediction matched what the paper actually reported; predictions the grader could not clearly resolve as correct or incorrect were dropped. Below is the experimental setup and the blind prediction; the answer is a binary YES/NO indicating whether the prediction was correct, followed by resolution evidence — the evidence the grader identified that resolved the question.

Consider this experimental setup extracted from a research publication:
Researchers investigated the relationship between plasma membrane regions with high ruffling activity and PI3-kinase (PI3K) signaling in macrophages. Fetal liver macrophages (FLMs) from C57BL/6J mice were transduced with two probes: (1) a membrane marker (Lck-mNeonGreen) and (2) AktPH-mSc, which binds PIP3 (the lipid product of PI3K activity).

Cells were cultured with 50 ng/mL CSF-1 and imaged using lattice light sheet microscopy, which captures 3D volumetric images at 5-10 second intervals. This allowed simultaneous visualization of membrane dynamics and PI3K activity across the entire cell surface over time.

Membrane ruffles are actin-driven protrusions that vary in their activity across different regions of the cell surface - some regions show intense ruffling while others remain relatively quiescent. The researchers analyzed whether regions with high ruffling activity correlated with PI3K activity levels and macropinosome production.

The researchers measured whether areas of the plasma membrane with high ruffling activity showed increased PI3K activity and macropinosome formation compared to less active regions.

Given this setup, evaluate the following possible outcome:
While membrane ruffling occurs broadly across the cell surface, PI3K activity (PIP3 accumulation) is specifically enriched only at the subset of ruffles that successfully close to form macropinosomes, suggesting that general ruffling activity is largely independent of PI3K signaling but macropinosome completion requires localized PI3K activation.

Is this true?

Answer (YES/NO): NO